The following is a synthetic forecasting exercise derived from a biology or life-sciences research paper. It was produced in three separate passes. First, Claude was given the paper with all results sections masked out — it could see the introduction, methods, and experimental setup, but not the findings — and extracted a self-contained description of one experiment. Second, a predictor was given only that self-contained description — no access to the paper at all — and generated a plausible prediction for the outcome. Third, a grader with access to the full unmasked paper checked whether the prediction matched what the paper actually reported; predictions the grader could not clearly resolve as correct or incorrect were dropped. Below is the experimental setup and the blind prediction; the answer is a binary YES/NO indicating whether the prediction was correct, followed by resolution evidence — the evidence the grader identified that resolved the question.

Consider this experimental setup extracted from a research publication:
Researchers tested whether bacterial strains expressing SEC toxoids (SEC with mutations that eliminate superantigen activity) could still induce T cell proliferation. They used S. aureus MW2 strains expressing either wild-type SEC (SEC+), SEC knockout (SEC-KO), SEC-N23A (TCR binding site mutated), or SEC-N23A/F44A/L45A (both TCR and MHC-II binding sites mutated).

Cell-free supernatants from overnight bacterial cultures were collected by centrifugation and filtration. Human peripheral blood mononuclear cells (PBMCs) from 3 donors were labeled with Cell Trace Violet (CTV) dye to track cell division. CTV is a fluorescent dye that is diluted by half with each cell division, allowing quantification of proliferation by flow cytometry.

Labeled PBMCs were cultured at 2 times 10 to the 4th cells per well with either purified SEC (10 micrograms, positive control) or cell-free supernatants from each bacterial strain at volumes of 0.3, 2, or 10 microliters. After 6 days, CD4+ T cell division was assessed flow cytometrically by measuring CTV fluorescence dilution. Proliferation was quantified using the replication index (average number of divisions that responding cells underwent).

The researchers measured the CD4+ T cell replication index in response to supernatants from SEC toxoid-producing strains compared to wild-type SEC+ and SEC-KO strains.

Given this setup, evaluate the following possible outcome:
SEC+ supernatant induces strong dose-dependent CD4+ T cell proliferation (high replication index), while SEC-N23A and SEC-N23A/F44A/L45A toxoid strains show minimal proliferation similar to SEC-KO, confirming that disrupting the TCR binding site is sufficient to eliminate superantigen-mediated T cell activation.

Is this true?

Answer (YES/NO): YES